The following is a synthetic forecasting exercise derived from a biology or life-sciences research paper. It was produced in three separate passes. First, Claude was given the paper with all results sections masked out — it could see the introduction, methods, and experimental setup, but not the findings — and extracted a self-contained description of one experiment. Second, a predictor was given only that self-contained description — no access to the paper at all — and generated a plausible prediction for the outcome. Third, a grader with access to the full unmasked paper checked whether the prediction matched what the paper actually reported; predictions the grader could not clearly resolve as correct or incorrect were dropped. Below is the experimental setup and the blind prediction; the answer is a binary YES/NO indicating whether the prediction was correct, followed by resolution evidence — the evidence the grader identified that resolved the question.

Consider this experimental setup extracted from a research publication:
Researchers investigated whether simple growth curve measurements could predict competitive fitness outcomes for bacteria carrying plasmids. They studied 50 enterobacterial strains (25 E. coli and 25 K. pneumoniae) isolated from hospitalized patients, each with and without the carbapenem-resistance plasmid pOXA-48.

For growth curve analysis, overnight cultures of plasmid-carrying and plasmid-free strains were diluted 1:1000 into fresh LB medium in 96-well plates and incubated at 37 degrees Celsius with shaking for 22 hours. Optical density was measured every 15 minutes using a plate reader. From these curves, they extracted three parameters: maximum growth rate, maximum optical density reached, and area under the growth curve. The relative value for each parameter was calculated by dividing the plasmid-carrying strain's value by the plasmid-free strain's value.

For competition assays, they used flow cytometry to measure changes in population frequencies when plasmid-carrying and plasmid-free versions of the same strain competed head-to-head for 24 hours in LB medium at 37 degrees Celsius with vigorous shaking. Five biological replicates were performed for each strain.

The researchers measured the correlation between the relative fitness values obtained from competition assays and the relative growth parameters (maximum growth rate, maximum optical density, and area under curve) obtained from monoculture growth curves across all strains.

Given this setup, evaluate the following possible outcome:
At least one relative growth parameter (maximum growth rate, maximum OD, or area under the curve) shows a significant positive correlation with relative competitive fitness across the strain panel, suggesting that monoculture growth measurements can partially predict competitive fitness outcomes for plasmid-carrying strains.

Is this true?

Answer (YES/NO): YES